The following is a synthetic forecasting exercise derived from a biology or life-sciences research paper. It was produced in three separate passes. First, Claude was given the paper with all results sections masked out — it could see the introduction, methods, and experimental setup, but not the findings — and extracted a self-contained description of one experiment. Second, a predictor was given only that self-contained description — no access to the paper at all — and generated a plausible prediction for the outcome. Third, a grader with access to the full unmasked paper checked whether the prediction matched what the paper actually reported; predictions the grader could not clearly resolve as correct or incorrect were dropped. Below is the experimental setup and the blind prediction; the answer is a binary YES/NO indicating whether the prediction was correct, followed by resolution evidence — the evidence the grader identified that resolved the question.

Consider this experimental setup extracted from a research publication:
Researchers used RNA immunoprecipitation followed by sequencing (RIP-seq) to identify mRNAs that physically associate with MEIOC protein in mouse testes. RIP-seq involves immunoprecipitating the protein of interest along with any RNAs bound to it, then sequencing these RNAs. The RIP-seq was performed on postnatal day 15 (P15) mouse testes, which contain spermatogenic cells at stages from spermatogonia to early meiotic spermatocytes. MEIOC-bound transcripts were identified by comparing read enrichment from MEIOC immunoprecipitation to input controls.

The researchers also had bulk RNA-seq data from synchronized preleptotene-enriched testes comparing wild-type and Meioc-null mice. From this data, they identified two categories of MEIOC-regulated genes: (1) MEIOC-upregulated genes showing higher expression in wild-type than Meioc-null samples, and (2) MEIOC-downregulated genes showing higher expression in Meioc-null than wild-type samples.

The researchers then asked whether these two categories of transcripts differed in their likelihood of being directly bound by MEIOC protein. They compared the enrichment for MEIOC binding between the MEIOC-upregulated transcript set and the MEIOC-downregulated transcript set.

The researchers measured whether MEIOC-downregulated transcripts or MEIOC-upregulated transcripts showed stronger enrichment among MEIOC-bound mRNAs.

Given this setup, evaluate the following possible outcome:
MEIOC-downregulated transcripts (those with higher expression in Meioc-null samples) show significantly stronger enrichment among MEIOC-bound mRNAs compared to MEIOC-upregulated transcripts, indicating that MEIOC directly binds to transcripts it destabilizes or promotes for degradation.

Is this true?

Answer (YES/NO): YES